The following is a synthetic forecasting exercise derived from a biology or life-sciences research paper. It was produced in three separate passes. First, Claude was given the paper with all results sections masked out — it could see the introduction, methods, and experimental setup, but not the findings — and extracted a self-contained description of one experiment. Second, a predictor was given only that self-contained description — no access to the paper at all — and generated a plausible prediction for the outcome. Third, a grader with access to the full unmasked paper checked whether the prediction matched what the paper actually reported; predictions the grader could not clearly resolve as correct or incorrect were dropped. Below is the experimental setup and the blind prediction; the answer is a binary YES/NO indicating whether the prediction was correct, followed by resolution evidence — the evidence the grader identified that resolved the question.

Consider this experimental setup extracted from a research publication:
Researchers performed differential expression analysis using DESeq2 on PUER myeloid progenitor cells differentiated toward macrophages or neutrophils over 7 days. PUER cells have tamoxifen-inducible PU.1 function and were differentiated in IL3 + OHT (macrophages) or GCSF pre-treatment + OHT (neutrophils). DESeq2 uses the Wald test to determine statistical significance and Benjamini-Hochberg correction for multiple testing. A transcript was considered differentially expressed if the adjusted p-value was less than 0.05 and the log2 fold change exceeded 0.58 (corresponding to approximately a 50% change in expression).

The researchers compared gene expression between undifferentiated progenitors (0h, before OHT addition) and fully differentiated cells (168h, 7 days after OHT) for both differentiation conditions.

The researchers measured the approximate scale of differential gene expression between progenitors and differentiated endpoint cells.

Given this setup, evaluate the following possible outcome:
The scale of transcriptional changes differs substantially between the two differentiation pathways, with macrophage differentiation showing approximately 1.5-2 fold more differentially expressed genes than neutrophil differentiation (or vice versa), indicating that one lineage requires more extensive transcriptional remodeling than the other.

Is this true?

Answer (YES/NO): YES